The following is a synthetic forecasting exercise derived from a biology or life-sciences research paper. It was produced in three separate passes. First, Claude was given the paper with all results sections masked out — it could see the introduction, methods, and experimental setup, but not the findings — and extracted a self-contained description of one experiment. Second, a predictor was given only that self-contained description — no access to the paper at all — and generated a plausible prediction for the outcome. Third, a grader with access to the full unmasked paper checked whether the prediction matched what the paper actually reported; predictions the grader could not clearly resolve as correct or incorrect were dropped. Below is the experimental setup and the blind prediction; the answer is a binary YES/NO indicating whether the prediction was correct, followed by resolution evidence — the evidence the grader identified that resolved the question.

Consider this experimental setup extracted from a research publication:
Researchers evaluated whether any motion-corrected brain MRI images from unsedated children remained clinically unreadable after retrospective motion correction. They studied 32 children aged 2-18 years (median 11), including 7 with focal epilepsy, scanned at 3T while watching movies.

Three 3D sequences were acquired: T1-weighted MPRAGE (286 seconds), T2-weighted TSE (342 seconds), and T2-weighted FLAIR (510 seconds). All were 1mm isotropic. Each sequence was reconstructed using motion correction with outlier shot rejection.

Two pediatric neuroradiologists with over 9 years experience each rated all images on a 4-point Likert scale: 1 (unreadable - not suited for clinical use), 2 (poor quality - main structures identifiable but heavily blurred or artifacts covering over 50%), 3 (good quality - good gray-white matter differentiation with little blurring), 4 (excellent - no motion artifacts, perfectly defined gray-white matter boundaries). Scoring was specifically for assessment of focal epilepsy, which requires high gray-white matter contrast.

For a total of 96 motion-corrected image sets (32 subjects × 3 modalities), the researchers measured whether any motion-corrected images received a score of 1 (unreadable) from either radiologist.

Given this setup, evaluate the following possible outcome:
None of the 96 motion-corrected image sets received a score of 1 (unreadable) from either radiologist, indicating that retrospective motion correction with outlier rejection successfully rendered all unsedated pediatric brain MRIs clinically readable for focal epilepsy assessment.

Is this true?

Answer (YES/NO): YES